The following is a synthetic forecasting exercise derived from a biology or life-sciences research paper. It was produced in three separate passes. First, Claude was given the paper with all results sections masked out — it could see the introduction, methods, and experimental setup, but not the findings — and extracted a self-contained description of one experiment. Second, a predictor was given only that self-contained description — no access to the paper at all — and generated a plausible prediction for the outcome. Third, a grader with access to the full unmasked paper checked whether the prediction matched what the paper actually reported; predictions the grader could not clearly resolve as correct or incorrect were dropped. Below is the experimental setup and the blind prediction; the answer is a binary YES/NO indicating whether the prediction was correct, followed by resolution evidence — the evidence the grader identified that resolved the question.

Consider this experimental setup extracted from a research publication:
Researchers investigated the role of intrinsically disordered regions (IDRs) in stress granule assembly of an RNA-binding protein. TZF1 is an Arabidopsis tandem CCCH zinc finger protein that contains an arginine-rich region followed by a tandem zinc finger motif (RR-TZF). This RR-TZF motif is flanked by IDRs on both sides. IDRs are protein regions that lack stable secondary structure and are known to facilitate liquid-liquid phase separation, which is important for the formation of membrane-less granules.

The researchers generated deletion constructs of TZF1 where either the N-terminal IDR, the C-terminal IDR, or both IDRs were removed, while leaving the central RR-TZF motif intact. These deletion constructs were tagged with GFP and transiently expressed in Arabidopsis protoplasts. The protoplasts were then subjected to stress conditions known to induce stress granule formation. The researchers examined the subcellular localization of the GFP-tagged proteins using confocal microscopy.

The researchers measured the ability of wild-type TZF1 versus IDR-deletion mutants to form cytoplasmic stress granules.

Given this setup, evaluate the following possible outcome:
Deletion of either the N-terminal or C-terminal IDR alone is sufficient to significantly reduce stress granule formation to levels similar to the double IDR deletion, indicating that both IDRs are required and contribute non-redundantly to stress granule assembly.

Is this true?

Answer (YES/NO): YES